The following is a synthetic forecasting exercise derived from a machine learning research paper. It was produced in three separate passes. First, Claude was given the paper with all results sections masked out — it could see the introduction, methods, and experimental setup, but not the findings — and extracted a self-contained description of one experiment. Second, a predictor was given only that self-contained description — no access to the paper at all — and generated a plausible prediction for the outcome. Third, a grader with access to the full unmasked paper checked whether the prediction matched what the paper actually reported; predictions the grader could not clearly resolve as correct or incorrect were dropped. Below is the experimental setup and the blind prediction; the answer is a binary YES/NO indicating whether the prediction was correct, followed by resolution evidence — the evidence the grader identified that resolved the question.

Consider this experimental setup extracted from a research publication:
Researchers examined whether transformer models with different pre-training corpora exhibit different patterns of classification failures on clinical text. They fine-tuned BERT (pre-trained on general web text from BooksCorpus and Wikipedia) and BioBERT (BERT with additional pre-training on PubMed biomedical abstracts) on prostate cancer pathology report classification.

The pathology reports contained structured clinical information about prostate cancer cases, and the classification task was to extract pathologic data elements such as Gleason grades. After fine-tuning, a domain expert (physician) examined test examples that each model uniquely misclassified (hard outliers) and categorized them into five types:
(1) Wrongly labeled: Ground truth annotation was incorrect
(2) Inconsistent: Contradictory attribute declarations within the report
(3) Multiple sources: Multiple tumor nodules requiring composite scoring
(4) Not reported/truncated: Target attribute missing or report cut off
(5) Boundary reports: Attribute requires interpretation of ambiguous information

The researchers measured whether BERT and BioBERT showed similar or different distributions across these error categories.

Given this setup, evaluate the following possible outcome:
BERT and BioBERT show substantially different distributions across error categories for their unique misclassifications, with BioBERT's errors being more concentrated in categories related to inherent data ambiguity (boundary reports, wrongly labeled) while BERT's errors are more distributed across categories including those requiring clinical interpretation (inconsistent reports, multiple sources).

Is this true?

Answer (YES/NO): NO